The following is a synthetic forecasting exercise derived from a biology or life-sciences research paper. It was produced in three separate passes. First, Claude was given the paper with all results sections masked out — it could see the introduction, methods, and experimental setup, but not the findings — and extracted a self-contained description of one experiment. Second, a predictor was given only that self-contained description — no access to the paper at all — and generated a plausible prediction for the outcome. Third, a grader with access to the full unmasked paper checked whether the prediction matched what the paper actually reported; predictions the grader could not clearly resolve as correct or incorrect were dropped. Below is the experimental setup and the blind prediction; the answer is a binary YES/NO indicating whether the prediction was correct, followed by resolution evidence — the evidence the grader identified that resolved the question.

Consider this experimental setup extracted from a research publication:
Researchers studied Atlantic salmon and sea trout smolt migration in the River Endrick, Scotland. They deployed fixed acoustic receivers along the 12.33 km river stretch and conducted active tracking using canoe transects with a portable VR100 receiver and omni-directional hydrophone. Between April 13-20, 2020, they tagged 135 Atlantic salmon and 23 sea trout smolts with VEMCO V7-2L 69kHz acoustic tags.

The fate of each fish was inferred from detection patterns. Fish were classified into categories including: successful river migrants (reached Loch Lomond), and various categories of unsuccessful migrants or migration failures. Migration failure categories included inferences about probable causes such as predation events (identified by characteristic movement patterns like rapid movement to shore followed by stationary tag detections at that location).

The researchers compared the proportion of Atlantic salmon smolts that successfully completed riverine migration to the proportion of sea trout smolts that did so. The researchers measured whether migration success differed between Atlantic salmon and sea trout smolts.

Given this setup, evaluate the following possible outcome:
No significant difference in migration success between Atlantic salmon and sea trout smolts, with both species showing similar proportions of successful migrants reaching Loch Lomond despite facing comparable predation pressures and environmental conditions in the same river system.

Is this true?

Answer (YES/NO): YES